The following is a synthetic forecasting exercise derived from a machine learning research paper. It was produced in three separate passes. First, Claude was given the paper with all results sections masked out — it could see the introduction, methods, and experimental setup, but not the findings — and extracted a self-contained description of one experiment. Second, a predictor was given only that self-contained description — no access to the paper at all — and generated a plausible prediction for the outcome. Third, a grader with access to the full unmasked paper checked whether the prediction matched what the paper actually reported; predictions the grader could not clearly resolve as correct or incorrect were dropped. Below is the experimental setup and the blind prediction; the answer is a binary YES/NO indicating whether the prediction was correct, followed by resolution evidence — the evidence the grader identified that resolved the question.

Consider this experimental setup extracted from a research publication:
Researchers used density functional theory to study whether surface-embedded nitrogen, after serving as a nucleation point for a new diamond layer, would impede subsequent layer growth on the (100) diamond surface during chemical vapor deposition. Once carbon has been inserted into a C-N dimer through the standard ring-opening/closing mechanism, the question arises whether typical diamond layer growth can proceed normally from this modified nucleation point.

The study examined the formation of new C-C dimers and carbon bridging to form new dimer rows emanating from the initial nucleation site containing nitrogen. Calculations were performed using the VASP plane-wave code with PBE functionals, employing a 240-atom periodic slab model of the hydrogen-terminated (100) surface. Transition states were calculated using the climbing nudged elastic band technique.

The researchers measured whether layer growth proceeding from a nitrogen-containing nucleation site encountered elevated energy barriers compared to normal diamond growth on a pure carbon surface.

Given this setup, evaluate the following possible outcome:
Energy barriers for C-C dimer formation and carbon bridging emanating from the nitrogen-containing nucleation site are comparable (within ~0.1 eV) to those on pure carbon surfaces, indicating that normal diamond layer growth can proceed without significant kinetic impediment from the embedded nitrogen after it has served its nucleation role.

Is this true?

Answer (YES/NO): YES